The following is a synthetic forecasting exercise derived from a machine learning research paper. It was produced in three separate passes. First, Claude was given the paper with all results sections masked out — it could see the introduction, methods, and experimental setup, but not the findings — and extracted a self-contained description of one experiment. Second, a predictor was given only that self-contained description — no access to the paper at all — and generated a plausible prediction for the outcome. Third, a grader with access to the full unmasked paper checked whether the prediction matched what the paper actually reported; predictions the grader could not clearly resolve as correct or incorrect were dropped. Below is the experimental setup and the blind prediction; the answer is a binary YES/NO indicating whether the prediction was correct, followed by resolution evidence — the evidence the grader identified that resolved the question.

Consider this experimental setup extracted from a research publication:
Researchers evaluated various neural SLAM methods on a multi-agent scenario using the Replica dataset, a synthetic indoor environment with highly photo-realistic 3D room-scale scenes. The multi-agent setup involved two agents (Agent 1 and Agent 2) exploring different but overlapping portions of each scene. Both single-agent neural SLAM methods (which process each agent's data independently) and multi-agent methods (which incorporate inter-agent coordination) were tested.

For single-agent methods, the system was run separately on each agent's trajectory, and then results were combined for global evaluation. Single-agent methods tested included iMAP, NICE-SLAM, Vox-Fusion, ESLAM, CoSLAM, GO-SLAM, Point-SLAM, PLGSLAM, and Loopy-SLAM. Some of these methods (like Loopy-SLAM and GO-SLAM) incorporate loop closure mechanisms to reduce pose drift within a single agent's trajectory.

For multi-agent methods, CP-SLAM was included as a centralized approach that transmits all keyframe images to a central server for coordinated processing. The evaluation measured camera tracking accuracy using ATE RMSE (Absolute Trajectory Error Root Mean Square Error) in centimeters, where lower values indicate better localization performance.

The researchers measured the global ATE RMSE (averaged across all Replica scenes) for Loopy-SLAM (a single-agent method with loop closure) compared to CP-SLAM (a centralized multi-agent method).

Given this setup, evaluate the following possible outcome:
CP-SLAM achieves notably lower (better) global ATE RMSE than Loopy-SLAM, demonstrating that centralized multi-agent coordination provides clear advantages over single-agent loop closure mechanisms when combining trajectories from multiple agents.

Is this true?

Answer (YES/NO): NO